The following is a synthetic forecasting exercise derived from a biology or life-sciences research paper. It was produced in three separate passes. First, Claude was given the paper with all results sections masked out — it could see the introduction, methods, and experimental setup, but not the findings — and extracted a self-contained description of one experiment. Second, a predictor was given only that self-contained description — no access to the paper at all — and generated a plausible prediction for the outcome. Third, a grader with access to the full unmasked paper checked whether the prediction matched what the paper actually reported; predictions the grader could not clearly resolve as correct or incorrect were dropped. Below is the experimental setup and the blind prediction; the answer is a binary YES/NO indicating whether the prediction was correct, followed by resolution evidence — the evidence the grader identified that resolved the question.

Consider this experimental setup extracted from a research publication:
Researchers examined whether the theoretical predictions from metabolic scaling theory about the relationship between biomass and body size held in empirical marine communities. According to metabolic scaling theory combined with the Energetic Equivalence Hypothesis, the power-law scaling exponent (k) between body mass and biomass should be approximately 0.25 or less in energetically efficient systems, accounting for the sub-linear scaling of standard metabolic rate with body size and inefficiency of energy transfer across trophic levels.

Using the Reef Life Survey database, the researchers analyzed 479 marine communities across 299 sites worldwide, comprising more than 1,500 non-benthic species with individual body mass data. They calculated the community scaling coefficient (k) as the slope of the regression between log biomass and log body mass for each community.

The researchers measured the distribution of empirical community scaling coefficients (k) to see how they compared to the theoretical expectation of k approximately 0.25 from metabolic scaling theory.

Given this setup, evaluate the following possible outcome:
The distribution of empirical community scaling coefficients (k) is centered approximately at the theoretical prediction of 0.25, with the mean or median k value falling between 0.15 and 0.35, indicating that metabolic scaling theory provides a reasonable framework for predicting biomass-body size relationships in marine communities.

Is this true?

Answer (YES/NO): NO